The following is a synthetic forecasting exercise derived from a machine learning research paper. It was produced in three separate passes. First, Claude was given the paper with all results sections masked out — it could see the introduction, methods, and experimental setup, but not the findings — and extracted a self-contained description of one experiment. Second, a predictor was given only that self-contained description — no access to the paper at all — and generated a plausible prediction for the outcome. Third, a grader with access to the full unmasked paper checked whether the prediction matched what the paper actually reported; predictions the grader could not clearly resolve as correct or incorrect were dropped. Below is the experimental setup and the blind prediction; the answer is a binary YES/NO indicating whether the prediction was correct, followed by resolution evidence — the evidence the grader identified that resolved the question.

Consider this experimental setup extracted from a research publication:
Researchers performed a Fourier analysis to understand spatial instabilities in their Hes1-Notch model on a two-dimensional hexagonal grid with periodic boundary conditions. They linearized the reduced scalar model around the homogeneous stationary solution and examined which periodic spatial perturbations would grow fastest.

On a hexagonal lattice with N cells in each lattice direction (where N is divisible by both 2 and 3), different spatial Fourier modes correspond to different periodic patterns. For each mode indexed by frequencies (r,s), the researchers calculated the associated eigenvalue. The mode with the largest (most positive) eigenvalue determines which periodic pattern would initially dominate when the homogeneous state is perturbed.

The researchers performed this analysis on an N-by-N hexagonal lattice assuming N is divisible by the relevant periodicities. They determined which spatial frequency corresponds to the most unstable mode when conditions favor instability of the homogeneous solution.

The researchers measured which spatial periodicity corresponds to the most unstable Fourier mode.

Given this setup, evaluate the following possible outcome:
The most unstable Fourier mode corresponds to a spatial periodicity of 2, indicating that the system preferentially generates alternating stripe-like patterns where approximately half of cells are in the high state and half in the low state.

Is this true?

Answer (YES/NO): NO